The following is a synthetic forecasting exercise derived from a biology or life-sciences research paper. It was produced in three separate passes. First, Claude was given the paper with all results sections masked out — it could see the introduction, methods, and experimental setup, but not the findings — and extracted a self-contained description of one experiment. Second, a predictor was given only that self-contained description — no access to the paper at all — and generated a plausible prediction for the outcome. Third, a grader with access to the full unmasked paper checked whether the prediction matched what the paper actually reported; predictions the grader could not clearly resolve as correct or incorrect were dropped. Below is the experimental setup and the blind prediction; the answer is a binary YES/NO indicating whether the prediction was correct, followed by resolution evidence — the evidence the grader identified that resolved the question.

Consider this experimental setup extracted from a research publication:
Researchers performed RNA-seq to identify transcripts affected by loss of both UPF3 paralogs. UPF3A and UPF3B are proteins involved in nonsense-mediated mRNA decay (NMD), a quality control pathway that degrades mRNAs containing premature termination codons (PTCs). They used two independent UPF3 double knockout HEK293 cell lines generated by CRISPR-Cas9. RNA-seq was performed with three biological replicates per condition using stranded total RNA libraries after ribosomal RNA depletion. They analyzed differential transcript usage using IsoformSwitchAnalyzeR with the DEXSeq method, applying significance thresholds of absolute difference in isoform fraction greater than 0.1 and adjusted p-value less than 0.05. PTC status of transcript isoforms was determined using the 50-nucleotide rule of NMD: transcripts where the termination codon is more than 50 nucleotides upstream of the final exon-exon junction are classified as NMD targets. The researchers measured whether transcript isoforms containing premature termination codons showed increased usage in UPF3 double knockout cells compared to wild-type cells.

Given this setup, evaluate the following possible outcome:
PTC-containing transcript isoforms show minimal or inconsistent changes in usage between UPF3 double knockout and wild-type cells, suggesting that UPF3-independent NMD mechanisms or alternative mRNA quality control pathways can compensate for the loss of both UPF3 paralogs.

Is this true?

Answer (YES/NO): NO